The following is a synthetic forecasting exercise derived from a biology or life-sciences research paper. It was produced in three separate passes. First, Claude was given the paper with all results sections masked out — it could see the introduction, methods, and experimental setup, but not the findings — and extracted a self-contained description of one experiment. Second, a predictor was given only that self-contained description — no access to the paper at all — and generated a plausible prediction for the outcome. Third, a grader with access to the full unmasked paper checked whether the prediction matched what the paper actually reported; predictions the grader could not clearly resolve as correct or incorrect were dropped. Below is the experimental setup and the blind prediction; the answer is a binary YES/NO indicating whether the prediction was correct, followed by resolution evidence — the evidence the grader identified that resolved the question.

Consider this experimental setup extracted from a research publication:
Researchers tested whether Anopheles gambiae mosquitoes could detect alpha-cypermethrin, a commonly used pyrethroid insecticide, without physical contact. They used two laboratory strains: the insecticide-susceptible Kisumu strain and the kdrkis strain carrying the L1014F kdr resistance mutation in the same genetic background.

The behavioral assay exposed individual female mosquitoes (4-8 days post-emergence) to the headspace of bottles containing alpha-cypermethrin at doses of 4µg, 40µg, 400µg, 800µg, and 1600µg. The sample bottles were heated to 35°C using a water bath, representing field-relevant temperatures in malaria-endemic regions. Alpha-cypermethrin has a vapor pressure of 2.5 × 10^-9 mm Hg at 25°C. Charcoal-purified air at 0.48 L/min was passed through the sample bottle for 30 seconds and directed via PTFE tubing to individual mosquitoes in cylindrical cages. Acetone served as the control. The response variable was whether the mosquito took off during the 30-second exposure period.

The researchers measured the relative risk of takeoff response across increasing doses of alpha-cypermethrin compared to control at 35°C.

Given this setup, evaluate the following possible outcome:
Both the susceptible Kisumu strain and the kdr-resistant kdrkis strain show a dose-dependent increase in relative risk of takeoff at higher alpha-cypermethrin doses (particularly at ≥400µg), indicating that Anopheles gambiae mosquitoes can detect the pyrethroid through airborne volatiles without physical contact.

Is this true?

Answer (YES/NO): YES